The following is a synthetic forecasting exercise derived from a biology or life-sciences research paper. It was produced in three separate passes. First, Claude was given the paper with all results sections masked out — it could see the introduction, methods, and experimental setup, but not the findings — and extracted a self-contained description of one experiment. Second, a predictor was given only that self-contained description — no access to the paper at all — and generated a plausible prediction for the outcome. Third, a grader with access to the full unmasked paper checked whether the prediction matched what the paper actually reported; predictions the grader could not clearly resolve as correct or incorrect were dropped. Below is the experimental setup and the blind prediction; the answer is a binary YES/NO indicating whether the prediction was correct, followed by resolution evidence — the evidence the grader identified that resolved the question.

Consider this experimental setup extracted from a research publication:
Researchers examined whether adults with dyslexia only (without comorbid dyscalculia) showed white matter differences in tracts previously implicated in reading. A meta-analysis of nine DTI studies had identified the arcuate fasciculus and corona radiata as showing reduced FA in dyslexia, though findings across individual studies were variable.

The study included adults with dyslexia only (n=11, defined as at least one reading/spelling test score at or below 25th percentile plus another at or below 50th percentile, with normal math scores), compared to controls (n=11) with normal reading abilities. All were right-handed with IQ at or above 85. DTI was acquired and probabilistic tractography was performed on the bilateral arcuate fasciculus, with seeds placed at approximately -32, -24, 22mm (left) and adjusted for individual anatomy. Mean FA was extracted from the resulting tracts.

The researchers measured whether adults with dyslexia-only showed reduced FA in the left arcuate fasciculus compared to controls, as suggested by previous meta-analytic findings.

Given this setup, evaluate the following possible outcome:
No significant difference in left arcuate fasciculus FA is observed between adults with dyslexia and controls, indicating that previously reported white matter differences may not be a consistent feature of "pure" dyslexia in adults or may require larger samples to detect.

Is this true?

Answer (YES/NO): YES